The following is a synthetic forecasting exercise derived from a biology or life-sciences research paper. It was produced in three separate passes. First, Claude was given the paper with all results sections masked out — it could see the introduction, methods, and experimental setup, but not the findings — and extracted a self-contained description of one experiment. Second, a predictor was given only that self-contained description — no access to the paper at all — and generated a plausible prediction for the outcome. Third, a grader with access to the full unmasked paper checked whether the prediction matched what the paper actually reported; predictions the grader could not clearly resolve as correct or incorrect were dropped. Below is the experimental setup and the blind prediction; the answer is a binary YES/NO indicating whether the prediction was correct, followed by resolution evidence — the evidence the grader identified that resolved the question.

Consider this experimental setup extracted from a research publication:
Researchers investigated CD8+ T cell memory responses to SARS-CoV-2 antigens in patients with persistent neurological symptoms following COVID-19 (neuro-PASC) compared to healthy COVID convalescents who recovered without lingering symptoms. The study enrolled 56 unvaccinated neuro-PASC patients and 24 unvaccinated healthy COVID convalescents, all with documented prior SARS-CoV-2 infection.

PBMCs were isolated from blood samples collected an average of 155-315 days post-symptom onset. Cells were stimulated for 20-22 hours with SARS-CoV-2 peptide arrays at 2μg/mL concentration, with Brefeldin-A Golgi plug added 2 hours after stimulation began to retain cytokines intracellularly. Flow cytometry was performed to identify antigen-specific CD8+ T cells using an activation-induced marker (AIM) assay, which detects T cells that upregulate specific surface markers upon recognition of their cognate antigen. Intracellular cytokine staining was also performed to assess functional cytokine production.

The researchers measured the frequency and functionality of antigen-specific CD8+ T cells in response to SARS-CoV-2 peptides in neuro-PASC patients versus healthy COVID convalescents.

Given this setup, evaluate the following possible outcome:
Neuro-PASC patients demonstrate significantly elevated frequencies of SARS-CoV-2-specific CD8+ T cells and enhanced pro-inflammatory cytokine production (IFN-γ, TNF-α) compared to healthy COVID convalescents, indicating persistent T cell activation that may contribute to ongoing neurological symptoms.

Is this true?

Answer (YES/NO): NO